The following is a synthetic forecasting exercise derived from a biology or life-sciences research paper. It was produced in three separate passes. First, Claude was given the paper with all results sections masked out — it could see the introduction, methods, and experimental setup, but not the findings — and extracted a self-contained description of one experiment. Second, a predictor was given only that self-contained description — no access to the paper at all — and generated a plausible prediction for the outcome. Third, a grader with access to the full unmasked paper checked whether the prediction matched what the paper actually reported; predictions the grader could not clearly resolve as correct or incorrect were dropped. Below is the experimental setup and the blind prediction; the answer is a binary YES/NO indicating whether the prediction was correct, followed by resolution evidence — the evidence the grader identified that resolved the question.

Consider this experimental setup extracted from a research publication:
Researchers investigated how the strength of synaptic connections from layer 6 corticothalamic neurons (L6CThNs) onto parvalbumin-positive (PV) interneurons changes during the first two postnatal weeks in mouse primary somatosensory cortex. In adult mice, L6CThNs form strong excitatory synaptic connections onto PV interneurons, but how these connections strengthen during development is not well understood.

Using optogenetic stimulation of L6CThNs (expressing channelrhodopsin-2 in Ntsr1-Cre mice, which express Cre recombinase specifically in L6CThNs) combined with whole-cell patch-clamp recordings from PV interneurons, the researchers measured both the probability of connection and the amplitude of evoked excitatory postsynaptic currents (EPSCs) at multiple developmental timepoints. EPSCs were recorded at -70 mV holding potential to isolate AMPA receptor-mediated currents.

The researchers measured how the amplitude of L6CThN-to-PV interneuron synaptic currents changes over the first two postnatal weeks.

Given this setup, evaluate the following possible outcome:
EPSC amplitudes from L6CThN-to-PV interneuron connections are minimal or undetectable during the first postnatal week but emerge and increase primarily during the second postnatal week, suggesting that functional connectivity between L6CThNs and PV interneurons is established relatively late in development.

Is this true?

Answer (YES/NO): YES